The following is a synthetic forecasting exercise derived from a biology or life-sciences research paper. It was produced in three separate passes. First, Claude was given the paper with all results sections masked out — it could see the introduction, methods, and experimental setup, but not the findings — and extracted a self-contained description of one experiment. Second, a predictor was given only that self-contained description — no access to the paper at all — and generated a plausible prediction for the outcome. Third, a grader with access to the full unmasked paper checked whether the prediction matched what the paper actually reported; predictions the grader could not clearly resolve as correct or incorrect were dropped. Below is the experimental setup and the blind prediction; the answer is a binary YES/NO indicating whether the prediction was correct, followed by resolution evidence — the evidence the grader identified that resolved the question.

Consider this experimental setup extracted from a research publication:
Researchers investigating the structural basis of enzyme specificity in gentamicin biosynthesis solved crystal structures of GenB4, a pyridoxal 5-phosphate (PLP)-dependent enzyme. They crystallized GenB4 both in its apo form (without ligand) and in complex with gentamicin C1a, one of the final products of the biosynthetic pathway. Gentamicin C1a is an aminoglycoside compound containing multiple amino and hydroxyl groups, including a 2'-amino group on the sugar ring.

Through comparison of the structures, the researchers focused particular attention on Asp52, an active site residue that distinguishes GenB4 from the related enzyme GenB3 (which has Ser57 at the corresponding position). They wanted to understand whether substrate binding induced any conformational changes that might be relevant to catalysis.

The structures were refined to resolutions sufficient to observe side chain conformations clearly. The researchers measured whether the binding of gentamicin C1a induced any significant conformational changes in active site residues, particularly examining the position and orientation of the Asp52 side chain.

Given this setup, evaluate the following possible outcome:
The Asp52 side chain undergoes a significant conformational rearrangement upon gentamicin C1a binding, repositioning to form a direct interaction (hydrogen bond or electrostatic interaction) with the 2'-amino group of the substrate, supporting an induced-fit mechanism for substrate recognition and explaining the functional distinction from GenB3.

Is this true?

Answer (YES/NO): YES